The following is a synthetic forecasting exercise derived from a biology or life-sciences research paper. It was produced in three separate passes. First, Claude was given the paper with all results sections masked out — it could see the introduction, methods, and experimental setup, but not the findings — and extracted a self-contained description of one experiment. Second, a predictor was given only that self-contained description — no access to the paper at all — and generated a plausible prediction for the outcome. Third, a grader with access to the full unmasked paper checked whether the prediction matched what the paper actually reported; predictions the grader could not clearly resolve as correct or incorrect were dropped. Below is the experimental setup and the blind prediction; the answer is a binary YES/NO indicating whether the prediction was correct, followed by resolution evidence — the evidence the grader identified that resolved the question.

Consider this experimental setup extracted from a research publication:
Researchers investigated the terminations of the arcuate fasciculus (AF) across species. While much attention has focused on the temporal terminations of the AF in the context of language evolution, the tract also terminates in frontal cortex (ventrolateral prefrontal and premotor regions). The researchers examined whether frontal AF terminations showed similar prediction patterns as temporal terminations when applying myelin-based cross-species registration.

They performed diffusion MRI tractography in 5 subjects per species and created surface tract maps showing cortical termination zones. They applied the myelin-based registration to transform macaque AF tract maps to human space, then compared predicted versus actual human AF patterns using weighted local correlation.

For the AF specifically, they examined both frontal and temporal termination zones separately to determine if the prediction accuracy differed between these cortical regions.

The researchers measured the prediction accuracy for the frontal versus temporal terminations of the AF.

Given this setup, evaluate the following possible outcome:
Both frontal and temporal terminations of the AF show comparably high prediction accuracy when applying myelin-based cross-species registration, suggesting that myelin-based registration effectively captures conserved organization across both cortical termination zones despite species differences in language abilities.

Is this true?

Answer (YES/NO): NO